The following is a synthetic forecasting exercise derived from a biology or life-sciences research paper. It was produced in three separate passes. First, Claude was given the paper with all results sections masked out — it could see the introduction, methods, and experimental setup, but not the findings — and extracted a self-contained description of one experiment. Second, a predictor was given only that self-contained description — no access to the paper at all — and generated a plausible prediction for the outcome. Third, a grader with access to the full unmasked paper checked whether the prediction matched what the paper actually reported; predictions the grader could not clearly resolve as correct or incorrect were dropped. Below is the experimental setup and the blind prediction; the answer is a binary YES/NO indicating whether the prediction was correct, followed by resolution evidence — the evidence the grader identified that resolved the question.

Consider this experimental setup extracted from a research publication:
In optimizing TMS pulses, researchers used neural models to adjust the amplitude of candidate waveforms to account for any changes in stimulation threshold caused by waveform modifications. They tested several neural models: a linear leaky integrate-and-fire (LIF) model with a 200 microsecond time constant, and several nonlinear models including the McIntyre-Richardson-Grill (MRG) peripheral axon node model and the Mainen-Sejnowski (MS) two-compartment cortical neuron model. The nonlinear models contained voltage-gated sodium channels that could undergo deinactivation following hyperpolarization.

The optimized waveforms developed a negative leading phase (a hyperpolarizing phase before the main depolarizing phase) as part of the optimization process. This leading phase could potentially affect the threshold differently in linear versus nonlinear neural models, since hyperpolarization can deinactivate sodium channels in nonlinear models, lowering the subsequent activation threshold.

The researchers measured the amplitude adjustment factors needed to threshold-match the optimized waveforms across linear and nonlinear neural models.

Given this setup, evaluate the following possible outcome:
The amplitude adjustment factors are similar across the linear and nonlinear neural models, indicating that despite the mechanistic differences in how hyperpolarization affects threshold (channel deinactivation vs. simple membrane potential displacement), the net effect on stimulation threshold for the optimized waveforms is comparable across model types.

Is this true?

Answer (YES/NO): NO